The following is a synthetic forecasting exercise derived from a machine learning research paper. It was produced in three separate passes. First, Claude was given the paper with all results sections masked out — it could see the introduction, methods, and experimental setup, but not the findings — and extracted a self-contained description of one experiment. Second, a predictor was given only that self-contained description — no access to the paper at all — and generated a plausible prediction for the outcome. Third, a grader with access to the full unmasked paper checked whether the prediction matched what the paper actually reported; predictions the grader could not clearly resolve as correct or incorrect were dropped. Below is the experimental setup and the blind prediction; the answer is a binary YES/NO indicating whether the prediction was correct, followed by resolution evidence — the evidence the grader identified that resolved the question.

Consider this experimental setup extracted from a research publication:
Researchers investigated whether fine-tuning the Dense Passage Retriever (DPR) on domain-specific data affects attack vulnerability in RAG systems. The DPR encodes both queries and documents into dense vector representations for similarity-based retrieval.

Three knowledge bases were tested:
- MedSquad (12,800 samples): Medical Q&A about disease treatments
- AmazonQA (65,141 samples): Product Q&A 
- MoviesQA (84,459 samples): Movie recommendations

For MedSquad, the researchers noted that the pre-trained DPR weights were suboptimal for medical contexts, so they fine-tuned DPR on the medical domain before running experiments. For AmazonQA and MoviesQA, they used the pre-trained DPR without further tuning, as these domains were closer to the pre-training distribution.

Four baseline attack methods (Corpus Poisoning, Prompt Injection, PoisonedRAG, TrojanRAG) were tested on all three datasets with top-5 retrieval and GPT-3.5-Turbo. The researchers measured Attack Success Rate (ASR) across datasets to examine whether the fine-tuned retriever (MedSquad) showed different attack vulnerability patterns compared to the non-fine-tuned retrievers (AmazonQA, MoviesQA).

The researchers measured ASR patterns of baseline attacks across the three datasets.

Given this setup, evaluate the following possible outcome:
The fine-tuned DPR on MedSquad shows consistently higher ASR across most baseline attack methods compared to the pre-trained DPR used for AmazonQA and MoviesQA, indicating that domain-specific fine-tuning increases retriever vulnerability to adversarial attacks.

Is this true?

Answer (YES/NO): NO